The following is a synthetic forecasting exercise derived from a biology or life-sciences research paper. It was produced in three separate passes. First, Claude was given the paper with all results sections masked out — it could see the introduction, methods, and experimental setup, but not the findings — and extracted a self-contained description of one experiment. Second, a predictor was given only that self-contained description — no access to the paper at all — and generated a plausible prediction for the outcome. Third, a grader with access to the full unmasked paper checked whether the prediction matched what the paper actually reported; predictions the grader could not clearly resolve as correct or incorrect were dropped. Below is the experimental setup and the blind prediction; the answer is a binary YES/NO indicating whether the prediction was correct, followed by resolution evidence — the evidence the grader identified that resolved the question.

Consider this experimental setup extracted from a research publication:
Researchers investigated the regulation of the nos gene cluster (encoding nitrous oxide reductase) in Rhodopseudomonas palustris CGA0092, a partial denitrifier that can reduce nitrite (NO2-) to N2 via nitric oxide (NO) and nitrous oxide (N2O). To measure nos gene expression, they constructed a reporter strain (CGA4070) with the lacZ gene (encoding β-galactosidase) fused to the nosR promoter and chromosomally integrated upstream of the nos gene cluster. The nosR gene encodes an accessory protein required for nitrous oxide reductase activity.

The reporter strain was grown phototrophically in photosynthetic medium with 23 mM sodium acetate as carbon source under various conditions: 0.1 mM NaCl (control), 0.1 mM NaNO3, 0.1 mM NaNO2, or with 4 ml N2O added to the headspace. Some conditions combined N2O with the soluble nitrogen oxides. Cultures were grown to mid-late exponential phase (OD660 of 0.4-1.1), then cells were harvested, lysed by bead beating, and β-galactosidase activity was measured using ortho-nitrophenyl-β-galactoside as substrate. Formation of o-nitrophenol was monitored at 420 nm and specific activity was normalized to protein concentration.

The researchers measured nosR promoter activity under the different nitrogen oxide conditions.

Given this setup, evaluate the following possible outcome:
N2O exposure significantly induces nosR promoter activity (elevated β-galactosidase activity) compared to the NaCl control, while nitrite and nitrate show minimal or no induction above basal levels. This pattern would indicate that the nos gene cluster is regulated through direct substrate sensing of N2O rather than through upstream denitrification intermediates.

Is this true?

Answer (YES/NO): NO